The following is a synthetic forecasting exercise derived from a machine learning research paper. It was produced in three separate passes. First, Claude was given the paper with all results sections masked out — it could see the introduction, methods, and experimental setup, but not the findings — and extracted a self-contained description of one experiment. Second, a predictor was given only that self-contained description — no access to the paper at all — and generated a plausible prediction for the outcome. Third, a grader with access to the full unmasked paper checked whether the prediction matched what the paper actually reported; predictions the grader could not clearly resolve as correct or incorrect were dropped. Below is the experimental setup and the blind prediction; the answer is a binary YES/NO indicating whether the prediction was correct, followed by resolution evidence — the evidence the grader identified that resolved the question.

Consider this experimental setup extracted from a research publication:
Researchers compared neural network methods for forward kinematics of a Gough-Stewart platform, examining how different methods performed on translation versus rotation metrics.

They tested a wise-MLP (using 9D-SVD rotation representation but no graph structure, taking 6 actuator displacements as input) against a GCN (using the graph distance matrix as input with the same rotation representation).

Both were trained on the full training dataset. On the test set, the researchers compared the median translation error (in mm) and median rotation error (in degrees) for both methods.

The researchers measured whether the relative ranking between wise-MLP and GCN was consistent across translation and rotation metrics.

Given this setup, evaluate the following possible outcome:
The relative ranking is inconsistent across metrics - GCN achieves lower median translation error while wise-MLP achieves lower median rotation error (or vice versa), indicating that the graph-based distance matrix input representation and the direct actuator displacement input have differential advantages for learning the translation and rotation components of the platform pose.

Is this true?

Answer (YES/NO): NO